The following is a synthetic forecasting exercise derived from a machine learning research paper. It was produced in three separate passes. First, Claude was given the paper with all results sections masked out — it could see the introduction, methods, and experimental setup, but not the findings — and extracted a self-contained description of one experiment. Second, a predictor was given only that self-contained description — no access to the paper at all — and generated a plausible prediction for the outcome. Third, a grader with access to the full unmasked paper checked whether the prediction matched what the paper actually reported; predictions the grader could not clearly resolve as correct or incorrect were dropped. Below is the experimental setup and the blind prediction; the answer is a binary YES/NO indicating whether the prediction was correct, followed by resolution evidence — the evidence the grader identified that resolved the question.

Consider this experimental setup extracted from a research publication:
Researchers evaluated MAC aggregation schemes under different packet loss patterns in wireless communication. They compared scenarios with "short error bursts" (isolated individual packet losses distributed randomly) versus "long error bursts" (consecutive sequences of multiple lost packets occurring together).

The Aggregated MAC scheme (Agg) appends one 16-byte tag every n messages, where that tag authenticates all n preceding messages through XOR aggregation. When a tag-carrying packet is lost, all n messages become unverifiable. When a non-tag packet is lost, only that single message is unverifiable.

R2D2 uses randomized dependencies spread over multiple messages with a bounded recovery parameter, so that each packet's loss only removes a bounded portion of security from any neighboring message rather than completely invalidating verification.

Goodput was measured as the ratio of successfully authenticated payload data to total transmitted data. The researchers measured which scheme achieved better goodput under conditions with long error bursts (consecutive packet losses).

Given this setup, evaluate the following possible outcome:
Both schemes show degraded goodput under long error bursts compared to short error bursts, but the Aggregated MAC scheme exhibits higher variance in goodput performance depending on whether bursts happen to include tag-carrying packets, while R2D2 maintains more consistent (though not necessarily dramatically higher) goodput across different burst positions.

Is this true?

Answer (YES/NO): NO